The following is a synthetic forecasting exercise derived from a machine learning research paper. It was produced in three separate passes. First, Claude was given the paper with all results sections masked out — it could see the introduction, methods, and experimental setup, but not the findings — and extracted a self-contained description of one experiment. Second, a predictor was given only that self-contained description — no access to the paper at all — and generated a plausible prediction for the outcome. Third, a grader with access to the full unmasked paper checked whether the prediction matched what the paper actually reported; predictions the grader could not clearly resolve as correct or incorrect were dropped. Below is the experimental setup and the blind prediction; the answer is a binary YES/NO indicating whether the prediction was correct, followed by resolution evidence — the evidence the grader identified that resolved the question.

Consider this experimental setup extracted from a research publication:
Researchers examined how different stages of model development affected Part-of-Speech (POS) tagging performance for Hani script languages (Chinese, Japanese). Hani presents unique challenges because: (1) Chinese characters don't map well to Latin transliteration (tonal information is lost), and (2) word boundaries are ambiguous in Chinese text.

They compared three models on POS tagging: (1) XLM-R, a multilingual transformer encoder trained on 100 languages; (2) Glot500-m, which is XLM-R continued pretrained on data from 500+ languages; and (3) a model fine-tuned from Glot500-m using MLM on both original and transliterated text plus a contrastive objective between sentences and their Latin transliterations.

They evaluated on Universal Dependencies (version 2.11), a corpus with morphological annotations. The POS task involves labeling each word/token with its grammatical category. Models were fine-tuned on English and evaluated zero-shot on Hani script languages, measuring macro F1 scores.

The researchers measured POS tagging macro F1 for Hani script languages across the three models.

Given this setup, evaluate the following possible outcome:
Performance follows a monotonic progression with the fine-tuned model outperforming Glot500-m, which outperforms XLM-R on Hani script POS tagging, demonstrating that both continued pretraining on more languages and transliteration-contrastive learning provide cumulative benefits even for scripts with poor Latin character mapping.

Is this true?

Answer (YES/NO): NO